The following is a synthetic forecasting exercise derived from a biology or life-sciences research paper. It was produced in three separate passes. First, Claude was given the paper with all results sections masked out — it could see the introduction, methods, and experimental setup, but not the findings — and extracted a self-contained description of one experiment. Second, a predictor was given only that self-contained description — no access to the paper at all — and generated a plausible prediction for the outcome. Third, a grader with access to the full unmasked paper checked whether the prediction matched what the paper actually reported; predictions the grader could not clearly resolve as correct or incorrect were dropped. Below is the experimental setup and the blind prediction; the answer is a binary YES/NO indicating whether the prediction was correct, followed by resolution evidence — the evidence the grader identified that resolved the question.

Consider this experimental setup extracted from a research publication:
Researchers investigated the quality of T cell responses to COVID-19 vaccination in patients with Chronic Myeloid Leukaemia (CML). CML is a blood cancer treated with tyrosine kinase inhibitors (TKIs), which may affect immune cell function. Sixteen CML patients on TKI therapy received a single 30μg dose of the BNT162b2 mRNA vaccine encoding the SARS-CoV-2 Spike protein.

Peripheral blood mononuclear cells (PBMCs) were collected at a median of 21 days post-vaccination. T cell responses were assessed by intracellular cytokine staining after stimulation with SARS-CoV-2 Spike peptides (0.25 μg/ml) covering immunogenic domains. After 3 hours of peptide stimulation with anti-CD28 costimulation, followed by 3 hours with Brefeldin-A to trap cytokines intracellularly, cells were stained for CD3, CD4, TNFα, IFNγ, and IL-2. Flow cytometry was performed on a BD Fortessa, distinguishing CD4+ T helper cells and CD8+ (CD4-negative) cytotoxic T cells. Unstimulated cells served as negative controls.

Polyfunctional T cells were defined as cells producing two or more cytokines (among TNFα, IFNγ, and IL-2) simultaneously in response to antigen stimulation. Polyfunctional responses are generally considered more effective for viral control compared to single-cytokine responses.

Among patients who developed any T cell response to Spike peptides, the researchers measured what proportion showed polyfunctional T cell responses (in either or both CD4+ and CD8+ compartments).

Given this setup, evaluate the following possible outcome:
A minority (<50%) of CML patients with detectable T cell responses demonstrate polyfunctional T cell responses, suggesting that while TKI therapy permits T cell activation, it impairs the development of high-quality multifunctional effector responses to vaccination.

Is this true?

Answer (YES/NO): NO